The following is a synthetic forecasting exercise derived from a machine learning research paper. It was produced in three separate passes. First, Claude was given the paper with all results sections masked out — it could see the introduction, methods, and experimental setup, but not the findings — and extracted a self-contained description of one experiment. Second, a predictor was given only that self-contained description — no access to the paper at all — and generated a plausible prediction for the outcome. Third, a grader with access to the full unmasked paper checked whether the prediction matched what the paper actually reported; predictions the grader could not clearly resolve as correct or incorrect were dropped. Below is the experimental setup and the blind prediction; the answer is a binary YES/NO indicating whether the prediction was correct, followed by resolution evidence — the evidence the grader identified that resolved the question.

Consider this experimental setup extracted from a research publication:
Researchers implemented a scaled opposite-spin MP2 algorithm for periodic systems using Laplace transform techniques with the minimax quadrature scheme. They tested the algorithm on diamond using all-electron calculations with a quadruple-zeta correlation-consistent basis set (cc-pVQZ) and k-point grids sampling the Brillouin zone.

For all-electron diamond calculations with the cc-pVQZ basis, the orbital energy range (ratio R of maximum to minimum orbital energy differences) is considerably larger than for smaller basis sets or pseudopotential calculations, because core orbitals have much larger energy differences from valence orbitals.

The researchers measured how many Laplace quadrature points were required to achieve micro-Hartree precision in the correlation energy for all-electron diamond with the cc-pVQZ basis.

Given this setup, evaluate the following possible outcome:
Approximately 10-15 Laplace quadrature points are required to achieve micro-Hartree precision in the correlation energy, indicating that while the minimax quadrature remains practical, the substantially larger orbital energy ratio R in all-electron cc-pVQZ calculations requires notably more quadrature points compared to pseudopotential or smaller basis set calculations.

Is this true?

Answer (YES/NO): NO